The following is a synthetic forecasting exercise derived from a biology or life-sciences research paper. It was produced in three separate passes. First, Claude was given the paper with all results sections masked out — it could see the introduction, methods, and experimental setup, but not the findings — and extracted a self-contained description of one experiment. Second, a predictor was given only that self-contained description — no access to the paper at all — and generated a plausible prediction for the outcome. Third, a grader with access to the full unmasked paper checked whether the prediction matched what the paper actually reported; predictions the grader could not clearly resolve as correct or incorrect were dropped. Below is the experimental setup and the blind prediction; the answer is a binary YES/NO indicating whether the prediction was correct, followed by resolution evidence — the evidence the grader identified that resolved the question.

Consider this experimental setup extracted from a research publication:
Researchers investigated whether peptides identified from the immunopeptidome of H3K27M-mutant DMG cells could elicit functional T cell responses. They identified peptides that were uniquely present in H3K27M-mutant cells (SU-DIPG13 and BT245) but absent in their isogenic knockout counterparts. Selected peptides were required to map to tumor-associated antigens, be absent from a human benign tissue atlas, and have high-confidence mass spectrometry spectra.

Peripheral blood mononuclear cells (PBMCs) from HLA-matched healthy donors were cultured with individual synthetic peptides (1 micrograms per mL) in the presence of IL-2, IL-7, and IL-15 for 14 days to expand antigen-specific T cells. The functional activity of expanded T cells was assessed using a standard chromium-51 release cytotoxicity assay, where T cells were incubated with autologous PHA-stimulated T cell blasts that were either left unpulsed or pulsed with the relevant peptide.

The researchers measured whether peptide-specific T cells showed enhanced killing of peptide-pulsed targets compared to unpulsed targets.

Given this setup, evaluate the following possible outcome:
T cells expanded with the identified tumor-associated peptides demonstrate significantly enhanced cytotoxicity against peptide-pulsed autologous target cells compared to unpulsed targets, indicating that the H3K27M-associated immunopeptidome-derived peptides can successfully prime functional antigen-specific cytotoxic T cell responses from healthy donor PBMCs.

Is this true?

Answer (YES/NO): YES